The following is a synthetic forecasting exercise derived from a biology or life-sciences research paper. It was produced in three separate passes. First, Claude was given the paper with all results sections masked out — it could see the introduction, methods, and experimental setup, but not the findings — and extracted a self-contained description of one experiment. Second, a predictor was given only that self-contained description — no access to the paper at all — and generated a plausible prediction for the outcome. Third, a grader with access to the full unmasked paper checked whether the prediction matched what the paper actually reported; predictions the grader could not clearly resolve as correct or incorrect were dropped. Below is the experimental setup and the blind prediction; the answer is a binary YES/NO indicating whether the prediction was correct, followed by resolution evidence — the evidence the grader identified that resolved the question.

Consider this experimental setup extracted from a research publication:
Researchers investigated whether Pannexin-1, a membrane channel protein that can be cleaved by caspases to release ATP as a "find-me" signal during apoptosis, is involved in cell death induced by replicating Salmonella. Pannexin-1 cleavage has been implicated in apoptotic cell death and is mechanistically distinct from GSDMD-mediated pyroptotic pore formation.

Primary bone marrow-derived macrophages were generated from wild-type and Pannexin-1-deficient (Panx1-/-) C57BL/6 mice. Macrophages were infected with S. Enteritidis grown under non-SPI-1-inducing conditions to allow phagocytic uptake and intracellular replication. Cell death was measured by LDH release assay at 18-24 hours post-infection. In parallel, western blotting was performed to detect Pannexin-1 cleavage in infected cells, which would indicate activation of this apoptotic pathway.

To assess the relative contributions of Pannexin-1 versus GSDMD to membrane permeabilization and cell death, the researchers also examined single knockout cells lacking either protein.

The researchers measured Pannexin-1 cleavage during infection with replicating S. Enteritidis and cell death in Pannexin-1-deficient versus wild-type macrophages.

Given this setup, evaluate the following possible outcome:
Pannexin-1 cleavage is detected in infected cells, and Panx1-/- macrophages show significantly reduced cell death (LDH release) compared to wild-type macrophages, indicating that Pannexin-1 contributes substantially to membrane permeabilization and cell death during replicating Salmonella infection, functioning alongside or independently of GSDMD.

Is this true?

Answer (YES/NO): NO